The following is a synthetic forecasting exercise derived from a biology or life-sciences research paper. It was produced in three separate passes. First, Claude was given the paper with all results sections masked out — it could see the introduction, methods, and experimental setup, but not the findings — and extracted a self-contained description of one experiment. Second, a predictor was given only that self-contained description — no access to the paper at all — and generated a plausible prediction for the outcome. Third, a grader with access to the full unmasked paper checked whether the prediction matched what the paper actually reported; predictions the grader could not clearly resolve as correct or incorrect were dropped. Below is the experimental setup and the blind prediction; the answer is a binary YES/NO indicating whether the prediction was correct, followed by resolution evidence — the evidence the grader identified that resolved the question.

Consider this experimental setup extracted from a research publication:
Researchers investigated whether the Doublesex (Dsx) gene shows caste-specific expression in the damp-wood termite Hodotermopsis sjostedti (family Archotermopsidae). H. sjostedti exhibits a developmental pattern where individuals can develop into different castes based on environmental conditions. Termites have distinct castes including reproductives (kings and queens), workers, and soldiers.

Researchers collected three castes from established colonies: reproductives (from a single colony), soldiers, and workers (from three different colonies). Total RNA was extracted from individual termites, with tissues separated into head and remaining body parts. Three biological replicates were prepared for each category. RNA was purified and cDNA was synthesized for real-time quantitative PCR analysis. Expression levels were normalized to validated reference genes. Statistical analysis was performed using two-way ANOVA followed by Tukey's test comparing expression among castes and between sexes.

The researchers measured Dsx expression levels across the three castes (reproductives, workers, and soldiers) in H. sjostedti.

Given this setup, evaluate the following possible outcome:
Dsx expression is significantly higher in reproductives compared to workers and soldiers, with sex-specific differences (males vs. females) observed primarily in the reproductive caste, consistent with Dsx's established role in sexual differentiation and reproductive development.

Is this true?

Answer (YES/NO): NO